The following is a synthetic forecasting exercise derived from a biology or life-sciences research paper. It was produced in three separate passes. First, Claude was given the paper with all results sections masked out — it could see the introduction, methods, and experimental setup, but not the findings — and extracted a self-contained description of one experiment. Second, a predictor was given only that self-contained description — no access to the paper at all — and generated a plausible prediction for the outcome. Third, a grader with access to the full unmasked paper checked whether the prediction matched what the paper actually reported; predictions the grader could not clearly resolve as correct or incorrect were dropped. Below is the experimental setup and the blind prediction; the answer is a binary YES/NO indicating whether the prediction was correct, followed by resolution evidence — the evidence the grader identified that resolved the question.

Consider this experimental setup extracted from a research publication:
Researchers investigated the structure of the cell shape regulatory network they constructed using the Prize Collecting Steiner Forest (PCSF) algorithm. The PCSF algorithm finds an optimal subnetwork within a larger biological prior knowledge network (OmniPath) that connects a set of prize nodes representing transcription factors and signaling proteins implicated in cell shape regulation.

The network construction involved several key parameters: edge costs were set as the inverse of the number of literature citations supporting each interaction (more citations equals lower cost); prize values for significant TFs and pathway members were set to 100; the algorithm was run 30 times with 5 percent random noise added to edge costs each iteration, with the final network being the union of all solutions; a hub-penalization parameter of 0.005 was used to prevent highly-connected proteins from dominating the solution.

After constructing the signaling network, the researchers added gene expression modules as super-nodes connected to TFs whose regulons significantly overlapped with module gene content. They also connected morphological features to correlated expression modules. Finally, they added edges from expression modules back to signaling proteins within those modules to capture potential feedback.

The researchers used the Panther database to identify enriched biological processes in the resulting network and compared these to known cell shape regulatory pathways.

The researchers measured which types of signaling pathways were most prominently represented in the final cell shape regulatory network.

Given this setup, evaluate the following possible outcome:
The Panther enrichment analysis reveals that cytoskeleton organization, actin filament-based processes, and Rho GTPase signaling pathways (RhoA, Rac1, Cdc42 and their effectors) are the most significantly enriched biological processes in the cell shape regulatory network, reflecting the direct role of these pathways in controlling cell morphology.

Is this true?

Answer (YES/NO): NO